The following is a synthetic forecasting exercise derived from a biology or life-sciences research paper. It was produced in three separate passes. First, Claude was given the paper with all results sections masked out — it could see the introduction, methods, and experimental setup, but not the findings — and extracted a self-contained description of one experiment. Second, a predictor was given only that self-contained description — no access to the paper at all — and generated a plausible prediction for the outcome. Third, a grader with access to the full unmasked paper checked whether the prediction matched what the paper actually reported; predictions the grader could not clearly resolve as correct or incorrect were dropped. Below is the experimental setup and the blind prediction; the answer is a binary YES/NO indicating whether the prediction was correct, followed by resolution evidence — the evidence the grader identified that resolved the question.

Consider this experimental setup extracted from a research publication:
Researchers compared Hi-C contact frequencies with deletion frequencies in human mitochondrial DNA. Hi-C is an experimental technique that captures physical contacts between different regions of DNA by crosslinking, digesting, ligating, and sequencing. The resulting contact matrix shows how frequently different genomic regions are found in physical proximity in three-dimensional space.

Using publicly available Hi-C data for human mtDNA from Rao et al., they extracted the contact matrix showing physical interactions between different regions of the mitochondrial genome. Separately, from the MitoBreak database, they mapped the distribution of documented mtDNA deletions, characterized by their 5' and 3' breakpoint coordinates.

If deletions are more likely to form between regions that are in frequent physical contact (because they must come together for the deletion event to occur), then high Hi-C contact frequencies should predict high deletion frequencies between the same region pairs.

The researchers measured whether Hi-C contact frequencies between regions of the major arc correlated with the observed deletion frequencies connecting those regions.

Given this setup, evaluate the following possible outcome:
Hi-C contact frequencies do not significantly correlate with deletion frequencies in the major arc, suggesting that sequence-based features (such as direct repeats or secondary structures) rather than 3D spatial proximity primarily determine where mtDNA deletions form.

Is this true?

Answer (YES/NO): NO